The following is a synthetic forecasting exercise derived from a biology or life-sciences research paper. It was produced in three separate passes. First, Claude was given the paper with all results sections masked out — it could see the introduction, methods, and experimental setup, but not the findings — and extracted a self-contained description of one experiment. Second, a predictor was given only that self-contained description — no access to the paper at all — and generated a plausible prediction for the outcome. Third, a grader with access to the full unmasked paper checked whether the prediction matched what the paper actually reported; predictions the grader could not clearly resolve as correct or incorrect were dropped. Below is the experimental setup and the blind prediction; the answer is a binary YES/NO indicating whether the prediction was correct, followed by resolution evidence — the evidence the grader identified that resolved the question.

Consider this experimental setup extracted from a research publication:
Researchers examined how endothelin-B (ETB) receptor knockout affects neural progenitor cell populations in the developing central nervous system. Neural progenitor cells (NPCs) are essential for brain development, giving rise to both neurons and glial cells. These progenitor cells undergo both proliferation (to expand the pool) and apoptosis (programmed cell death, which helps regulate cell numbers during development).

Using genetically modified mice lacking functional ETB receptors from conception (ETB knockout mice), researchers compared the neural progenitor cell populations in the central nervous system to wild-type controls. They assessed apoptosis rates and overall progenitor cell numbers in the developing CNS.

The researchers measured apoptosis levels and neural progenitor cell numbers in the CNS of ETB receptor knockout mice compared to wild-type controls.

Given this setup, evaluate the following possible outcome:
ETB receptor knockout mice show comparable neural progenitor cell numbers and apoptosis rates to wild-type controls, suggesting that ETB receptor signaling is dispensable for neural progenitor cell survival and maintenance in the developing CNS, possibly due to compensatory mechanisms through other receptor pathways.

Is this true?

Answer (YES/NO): NO